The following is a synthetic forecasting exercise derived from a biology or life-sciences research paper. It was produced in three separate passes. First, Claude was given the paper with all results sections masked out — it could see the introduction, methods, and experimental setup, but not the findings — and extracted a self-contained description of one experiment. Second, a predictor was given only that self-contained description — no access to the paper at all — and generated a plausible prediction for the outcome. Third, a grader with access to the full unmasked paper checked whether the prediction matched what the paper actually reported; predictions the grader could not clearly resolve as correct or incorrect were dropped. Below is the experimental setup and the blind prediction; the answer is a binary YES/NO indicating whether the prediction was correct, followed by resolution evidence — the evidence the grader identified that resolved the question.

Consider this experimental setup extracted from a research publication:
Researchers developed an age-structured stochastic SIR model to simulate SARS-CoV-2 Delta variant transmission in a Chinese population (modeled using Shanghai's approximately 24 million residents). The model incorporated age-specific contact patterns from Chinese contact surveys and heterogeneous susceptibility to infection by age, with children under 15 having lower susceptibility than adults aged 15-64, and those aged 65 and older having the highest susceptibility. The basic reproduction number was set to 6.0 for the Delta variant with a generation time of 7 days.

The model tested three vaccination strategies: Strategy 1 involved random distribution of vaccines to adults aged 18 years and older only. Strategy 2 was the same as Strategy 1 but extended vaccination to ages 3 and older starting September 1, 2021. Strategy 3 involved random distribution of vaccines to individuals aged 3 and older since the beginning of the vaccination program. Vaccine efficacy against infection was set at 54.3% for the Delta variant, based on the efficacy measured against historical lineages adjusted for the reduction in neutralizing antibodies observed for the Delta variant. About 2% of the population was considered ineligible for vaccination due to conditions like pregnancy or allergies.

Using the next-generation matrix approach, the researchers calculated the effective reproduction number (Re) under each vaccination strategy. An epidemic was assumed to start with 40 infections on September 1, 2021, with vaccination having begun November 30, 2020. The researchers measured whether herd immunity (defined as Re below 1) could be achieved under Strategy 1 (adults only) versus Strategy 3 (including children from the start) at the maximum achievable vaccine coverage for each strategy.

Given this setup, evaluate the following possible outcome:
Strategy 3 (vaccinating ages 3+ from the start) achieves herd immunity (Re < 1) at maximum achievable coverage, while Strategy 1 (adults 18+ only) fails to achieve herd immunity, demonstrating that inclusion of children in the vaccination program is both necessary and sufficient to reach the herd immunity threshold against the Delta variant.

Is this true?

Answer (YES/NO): NO